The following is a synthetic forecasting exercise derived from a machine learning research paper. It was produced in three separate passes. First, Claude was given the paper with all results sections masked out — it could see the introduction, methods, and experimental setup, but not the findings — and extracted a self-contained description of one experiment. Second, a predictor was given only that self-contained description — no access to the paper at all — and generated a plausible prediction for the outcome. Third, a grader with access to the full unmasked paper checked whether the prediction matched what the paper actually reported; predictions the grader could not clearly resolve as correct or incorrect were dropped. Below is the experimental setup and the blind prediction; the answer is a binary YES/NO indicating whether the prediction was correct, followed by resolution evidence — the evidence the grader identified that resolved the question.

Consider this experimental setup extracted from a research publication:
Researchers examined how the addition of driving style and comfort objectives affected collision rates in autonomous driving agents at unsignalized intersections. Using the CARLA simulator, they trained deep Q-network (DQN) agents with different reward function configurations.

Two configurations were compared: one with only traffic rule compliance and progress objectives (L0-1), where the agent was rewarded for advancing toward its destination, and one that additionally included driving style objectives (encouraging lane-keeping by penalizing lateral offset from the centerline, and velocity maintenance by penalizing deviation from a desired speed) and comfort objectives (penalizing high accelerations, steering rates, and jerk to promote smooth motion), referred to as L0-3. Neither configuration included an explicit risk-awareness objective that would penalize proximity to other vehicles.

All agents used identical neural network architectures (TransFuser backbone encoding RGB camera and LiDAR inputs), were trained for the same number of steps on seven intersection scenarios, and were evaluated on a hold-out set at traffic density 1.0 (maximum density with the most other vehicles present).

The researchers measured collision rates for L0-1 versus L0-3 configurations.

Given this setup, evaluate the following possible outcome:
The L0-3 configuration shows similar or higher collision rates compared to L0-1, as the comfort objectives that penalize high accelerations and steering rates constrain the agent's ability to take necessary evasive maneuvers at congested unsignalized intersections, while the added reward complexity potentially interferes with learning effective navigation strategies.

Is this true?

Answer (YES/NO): YES